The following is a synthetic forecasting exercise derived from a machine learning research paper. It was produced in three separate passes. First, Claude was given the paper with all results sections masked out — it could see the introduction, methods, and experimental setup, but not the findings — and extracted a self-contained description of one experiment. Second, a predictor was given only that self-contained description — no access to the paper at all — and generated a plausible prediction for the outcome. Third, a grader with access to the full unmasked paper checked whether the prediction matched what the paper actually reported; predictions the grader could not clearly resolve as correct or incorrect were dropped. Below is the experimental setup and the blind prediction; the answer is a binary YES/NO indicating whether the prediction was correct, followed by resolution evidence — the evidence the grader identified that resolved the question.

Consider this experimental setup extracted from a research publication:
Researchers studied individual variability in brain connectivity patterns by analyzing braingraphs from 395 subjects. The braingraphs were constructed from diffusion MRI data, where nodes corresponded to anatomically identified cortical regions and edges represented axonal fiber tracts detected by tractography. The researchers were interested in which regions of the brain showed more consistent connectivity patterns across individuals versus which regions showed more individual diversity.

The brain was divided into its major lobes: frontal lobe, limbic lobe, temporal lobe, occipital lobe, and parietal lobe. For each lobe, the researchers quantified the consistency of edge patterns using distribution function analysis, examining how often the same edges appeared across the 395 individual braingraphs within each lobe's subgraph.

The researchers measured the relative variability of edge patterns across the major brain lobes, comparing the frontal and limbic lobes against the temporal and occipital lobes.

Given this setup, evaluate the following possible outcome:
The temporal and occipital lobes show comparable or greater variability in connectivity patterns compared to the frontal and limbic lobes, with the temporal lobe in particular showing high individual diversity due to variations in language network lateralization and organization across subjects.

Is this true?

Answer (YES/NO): YES